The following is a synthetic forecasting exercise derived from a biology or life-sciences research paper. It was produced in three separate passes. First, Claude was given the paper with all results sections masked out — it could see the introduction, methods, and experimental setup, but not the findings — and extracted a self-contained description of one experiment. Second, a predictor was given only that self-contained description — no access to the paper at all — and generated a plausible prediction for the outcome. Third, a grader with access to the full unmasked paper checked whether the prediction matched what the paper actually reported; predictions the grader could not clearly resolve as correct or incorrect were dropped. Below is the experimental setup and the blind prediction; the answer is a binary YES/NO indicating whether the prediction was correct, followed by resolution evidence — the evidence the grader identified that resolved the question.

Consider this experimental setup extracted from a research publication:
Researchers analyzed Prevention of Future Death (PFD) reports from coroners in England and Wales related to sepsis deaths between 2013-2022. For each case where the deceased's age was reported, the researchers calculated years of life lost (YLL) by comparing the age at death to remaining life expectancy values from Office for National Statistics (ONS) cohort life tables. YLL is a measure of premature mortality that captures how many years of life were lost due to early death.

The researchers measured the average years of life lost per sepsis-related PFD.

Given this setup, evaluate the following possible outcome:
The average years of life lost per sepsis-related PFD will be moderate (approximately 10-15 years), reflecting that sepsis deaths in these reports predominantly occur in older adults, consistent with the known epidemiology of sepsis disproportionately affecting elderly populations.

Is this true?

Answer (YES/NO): NO